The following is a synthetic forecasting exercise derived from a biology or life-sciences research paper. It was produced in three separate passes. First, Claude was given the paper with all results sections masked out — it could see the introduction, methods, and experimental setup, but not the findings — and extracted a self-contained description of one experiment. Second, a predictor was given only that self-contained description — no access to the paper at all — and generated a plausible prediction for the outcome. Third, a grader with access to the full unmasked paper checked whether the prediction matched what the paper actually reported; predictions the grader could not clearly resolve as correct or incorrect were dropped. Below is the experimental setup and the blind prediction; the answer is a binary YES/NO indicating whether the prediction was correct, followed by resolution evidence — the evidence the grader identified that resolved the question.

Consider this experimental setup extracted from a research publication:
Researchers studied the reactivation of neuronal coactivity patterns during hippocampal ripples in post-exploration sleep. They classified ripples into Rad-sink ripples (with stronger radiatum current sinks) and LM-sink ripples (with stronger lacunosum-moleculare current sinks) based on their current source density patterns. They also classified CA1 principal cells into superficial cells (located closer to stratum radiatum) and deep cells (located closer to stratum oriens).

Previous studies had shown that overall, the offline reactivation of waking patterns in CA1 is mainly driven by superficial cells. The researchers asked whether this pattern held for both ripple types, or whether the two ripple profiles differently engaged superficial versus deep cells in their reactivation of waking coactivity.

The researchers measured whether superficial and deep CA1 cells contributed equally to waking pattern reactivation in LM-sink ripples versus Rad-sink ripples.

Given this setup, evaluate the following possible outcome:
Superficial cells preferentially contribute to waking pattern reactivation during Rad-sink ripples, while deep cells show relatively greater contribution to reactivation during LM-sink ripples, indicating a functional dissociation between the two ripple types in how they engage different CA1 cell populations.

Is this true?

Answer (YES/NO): YES